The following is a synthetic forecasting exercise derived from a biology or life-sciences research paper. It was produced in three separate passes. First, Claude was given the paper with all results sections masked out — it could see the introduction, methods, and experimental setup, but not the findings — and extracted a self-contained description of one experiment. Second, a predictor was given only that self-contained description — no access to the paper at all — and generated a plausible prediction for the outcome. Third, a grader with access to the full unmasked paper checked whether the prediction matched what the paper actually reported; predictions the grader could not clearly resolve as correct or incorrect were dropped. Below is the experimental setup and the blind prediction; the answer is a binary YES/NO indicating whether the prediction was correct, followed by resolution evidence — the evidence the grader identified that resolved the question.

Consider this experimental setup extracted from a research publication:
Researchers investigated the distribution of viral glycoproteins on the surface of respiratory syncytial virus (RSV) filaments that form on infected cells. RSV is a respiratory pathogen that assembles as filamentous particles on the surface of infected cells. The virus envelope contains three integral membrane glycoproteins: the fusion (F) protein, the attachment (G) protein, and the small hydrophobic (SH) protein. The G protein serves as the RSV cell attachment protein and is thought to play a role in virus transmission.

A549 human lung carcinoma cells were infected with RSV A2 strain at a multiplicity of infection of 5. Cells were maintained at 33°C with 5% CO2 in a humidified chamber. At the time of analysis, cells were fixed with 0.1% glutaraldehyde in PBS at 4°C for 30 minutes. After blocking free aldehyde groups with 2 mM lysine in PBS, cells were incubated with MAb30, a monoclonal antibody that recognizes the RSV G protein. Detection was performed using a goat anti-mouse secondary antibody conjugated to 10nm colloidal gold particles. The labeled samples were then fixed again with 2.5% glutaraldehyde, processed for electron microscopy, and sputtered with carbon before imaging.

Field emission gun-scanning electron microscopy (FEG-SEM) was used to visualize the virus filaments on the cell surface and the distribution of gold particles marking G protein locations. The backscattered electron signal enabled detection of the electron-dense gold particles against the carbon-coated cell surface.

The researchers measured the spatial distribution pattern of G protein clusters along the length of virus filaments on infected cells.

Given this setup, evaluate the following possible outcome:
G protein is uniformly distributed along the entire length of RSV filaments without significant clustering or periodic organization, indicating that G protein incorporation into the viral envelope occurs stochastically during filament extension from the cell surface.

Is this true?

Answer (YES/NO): NO